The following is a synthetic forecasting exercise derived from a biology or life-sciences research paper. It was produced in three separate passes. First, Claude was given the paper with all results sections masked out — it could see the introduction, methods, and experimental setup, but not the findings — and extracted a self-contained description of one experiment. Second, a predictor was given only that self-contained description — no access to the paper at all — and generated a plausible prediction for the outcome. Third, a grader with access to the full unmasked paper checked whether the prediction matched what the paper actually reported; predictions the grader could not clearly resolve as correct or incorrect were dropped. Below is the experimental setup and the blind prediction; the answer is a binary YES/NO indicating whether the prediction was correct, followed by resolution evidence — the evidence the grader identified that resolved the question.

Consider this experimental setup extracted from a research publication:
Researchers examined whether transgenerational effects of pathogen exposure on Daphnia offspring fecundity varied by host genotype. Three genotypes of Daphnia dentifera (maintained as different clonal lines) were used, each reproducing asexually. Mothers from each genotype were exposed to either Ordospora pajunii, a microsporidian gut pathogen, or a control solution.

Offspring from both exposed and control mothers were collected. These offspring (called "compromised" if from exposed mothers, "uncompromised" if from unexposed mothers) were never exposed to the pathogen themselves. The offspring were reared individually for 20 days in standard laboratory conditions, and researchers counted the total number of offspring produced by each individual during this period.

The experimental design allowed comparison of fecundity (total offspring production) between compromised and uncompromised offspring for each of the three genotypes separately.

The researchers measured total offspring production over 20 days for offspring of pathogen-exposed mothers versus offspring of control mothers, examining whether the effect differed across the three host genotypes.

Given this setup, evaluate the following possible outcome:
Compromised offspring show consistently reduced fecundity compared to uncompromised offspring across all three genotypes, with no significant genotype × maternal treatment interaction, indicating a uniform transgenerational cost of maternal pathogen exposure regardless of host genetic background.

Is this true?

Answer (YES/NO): NO